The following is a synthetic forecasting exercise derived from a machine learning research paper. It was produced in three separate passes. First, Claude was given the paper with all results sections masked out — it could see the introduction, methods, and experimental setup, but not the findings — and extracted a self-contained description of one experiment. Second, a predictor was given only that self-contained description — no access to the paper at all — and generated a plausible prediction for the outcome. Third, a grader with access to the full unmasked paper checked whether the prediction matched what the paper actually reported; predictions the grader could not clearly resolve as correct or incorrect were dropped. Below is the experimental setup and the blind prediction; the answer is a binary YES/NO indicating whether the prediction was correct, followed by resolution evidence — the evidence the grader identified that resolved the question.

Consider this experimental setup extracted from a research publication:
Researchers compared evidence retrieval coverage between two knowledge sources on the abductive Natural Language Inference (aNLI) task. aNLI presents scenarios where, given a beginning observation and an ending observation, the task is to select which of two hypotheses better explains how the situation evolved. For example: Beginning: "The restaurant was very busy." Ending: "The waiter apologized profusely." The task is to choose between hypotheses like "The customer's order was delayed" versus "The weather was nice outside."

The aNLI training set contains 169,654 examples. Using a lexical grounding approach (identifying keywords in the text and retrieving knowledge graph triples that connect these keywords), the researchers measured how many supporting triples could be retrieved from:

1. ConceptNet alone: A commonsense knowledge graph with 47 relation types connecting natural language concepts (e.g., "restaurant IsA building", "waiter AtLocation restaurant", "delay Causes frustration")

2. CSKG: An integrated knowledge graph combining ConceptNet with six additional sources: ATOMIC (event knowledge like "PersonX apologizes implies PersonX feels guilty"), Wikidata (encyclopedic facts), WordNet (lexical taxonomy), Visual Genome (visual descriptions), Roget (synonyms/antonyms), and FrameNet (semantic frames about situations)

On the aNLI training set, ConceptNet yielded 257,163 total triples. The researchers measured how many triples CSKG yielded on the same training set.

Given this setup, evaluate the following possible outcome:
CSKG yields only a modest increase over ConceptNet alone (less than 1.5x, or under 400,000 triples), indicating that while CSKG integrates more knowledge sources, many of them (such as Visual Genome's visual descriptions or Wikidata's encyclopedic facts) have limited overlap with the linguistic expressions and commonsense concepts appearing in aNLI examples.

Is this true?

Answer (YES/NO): NO